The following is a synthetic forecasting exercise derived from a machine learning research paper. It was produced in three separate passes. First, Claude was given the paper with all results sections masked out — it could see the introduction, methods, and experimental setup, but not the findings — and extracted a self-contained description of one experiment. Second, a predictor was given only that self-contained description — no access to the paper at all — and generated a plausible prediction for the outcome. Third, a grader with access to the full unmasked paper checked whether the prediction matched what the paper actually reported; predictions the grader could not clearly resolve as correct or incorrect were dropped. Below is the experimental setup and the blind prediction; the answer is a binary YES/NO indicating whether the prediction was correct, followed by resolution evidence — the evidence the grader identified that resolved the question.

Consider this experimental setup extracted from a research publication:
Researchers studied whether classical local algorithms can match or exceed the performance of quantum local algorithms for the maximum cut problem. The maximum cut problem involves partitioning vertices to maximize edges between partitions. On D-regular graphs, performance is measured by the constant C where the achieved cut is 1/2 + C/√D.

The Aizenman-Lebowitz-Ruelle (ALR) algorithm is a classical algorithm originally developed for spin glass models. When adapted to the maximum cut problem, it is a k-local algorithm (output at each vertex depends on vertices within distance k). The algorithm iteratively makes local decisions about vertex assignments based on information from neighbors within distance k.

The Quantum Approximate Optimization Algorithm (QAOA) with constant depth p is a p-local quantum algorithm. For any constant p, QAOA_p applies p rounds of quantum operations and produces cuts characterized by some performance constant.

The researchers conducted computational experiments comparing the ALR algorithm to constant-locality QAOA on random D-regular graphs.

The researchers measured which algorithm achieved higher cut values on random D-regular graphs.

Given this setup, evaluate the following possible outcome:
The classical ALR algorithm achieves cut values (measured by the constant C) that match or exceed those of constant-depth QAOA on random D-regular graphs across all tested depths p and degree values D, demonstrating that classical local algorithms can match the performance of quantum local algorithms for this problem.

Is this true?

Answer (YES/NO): NO